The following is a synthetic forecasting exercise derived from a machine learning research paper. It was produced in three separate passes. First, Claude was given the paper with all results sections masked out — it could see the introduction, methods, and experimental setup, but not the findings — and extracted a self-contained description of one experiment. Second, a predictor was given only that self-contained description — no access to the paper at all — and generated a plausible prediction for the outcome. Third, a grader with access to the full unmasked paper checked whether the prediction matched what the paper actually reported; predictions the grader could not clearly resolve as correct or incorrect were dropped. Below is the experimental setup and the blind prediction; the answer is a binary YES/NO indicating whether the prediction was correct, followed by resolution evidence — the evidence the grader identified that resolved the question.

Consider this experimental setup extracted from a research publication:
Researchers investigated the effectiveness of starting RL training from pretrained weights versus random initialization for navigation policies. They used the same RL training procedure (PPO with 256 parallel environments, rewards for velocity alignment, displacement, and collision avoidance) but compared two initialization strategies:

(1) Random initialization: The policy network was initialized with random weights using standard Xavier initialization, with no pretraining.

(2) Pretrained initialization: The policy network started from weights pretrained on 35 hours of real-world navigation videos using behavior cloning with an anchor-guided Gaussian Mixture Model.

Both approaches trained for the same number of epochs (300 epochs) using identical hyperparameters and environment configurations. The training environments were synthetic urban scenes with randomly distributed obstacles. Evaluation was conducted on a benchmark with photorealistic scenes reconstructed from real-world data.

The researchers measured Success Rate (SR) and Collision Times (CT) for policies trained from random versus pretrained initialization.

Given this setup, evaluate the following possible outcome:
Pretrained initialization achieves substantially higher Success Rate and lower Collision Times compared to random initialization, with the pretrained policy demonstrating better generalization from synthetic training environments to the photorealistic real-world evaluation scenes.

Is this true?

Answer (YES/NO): YES